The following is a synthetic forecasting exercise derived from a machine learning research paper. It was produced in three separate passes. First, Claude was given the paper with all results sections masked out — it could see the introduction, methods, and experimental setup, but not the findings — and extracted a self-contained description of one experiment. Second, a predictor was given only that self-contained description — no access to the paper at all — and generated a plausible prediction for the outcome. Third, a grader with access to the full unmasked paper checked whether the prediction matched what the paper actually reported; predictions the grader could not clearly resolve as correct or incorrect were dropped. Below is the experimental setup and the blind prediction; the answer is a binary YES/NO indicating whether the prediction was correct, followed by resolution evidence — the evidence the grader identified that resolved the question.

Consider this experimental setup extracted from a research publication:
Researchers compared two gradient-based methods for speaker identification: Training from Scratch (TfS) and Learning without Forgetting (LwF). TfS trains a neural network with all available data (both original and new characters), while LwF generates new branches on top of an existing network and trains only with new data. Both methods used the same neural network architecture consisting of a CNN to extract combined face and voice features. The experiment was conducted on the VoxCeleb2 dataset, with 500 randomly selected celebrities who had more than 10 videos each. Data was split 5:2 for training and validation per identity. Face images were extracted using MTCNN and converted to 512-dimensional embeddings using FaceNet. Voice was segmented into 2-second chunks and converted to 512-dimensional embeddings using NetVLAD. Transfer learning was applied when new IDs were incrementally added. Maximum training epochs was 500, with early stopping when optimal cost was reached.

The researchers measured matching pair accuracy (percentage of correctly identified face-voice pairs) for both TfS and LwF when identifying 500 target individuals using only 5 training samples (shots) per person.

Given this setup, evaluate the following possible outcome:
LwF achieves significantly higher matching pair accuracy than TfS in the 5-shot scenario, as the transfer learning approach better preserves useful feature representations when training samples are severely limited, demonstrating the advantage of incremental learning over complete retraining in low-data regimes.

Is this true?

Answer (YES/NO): NO